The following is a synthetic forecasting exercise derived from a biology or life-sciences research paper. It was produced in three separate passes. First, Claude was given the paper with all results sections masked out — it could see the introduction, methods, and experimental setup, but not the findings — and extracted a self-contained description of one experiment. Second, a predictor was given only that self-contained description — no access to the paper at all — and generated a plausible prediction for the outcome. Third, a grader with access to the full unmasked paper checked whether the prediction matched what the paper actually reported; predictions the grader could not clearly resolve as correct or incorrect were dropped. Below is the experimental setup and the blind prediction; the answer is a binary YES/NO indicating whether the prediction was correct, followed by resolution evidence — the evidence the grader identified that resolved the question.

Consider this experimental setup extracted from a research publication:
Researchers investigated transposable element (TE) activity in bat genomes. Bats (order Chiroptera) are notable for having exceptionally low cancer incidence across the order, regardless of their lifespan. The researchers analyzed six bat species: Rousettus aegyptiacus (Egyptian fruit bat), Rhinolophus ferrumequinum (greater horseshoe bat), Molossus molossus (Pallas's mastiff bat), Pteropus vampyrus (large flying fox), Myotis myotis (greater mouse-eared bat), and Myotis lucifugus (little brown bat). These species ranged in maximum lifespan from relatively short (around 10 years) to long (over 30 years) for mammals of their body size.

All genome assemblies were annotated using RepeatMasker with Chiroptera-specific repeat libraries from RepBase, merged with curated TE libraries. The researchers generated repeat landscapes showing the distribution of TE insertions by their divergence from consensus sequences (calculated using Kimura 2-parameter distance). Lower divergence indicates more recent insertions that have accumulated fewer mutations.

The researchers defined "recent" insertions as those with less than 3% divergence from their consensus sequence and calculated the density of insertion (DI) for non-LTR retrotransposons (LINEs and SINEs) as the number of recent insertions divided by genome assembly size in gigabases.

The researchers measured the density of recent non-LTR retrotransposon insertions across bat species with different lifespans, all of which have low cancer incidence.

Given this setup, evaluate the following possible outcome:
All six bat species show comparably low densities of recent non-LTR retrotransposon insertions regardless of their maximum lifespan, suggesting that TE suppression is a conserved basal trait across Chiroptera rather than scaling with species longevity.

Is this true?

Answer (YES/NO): NO